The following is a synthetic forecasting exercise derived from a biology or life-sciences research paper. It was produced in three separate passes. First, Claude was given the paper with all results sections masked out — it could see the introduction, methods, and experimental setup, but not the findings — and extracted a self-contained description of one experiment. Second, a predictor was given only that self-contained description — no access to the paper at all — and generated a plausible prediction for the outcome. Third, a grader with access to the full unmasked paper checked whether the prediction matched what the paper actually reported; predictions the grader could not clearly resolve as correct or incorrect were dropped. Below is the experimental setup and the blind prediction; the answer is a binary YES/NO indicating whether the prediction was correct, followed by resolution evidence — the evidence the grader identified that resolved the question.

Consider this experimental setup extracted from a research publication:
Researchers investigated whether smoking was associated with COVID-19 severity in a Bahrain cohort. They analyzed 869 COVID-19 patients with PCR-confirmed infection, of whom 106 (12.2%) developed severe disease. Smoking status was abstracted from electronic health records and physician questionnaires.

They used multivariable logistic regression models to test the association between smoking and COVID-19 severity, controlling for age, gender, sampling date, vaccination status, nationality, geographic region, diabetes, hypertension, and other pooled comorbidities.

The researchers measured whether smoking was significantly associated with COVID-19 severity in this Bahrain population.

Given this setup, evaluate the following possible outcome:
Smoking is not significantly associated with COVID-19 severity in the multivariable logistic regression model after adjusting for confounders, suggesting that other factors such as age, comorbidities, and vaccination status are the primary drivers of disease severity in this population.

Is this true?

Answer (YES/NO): YES